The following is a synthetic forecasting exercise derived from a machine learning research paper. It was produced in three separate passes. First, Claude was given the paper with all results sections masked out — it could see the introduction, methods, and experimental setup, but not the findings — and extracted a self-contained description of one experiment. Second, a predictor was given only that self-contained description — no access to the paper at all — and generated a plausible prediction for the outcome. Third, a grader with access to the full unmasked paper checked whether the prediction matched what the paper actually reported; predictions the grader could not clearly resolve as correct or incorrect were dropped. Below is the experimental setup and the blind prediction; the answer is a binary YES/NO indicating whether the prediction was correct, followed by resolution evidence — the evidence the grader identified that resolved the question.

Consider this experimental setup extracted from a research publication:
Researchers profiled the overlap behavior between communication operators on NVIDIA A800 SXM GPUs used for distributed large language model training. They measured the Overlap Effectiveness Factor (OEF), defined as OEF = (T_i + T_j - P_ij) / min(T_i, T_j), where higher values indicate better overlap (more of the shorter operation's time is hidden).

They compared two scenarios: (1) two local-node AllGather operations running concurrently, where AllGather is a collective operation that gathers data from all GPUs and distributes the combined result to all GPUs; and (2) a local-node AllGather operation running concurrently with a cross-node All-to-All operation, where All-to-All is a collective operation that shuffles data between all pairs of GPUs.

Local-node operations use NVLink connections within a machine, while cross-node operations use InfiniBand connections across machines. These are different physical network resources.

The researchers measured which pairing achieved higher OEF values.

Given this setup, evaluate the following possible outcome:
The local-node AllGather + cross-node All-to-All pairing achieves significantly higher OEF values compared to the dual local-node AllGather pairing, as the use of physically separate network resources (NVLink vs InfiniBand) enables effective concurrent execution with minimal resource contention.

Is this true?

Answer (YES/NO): YES